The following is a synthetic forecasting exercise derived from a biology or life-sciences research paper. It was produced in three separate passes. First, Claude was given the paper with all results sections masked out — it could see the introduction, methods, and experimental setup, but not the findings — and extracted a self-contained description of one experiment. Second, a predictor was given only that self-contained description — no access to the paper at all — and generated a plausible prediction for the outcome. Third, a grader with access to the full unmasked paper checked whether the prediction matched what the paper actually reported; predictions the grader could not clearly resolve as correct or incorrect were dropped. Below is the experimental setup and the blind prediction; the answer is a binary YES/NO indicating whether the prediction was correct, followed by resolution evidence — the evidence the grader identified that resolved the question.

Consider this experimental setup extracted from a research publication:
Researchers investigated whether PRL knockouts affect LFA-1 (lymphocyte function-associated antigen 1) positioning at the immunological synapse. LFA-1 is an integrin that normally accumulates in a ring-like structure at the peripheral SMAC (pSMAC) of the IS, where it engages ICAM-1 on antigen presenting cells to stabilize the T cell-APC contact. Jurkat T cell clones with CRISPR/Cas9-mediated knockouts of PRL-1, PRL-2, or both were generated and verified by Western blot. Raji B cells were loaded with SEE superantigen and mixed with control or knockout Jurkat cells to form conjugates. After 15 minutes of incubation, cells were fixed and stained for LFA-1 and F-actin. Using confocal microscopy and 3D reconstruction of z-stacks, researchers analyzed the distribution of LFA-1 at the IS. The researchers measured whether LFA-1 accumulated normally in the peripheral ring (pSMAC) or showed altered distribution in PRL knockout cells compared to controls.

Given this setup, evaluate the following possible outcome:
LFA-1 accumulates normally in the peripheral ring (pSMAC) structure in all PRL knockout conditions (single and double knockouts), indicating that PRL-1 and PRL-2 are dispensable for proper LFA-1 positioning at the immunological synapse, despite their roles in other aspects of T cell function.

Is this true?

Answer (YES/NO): NO